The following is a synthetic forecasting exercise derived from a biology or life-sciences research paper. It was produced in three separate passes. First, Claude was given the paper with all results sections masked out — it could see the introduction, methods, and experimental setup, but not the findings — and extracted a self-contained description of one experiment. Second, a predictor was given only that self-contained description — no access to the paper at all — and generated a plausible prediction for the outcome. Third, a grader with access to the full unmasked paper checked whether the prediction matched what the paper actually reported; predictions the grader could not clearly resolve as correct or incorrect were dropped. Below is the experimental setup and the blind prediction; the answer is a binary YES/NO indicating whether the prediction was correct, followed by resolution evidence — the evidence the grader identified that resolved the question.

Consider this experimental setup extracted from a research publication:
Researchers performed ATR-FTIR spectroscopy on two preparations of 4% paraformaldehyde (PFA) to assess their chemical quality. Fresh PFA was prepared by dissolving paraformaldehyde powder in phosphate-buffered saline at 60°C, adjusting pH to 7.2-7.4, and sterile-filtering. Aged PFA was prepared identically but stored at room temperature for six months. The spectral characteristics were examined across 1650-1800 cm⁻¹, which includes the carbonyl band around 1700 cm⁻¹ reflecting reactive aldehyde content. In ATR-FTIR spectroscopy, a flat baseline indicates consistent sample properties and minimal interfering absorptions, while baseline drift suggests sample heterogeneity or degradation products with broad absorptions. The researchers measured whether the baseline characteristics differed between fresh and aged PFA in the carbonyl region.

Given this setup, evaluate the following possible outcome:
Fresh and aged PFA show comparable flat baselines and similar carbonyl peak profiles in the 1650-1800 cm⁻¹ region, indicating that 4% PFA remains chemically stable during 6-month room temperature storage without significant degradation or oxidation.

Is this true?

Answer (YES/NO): NO